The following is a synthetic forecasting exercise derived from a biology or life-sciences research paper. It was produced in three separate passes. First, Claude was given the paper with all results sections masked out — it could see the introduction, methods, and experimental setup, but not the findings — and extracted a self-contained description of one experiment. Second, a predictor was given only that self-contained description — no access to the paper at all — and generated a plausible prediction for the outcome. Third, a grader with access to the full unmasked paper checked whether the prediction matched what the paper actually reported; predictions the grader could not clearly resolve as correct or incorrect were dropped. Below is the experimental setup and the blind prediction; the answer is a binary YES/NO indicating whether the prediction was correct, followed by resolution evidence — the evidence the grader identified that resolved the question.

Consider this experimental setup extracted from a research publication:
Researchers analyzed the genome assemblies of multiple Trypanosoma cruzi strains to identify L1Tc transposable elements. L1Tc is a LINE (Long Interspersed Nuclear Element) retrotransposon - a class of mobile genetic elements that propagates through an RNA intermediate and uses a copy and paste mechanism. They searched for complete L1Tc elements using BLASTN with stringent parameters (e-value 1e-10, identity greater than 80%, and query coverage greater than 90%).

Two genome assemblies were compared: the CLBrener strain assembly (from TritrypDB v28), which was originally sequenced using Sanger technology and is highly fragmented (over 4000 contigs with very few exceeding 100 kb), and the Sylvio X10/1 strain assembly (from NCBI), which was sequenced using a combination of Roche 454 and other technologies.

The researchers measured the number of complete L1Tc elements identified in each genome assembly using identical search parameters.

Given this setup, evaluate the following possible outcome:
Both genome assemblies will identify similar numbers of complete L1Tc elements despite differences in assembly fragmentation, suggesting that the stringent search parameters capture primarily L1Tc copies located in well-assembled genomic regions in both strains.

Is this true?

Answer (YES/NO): NO